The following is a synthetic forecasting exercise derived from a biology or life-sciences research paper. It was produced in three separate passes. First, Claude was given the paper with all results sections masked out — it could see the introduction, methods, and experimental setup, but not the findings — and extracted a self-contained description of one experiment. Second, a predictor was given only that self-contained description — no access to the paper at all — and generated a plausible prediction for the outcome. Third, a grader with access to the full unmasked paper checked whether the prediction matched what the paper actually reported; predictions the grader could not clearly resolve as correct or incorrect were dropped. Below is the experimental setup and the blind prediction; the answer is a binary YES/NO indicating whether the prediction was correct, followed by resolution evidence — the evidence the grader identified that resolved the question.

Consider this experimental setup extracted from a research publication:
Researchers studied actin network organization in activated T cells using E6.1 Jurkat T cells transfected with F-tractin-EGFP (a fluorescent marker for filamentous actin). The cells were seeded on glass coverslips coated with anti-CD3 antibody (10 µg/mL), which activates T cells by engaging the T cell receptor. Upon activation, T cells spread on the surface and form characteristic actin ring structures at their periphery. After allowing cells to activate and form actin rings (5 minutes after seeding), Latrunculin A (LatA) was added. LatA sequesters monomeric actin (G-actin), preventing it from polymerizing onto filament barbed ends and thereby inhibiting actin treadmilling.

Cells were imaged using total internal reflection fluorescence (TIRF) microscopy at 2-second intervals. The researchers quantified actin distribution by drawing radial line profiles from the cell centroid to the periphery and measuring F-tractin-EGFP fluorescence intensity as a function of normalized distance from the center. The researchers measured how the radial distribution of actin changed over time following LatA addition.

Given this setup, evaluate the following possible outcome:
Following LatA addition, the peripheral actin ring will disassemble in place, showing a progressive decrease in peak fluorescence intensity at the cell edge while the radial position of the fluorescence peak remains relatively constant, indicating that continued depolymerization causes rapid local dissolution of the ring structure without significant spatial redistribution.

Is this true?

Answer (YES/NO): NO